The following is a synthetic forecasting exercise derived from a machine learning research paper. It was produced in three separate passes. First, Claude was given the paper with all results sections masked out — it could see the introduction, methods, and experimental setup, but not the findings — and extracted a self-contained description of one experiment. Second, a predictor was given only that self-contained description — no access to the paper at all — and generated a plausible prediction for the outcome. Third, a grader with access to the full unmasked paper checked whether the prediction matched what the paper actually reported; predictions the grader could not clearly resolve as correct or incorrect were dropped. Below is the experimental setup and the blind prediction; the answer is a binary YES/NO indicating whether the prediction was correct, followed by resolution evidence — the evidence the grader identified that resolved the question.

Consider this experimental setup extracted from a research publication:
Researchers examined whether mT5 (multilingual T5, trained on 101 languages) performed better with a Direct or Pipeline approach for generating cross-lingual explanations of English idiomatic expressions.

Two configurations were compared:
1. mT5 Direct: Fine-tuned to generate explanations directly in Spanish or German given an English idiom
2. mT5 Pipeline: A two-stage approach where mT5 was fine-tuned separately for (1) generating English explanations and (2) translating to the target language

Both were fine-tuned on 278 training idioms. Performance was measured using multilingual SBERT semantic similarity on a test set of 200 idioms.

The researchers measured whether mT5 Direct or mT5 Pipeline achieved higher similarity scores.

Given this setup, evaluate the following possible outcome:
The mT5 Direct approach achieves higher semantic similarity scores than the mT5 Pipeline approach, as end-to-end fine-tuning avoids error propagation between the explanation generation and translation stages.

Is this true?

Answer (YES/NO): NO